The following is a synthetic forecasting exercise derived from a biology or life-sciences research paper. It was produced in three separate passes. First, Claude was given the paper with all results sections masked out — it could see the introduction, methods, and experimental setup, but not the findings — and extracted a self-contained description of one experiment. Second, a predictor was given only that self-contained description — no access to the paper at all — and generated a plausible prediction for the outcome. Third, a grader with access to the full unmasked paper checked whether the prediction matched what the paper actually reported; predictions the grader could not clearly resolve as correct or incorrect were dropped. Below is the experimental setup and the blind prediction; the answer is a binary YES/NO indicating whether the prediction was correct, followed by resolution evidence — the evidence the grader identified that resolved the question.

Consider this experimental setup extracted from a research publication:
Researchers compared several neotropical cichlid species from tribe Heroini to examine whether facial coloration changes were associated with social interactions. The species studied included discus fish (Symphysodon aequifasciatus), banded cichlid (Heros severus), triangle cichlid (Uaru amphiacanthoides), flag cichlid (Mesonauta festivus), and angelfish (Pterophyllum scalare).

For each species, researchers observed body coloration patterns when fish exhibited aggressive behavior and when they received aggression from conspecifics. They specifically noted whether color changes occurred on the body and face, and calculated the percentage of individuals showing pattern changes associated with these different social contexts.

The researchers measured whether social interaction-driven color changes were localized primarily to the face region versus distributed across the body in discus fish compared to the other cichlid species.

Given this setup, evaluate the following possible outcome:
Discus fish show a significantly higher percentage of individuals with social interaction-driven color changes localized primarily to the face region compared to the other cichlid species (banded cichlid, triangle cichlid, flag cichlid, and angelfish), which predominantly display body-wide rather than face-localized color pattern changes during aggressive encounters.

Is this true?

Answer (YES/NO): NO